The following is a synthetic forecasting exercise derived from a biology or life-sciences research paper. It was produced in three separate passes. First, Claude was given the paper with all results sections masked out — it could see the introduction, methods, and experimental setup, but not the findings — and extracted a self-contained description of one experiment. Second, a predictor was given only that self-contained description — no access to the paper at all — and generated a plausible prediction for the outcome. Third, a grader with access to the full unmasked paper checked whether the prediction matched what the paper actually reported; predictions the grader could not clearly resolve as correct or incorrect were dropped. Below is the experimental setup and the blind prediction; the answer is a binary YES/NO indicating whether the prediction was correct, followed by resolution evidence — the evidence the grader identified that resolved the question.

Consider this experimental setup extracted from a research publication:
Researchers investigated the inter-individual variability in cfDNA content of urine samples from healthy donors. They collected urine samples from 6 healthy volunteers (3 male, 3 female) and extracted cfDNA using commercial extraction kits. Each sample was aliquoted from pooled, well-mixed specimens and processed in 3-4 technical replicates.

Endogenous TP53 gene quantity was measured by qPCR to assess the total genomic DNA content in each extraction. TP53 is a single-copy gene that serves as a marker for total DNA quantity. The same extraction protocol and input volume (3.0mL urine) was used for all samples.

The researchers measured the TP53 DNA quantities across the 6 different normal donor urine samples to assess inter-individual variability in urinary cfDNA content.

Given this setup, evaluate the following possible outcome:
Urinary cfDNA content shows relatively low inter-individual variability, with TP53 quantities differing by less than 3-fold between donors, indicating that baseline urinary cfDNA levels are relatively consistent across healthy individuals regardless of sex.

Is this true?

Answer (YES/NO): NO